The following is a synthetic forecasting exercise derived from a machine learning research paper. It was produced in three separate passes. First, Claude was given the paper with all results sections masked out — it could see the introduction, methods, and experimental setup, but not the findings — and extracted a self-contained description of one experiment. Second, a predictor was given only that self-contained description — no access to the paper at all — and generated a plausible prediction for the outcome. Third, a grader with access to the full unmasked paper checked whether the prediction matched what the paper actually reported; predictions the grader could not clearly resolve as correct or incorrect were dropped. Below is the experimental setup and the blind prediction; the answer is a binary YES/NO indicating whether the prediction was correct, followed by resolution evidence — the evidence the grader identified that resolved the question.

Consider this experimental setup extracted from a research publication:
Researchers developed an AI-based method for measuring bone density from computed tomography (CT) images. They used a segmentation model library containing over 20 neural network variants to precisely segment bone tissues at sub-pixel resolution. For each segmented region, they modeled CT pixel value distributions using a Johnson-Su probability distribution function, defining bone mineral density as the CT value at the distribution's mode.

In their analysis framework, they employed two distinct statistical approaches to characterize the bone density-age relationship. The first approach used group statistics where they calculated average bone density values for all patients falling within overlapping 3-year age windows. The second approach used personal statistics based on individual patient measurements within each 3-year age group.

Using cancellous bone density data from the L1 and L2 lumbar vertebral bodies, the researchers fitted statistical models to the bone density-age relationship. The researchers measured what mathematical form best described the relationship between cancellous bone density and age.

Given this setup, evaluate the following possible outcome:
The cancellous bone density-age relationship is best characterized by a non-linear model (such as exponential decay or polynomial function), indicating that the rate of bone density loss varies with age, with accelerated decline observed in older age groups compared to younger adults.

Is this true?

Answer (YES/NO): NO